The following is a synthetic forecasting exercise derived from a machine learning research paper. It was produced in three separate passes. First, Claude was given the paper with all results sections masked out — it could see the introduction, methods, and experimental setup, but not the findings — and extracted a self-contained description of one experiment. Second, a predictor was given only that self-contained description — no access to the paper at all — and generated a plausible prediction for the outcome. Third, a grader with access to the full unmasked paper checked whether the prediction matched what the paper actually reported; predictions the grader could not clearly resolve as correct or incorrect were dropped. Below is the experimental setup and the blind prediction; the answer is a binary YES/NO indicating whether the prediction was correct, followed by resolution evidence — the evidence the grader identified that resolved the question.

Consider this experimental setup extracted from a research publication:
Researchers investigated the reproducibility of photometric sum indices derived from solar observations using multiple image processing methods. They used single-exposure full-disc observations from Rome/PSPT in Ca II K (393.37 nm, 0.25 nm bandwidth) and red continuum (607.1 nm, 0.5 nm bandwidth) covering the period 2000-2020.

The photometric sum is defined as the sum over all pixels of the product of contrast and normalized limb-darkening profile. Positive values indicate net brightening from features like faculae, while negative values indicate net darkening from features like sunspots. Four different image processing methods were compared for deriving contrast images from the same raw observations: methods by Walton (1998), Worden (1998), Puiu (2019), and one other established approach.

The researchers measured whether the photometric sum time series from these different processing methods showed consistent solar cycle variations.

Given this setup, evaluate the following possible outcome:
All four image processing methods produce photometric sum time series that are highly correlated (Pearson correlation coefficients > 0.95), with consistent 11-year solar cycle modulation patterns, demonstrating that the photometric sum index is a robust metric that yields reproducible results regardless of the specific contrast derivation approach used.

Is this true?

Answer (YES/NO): NO